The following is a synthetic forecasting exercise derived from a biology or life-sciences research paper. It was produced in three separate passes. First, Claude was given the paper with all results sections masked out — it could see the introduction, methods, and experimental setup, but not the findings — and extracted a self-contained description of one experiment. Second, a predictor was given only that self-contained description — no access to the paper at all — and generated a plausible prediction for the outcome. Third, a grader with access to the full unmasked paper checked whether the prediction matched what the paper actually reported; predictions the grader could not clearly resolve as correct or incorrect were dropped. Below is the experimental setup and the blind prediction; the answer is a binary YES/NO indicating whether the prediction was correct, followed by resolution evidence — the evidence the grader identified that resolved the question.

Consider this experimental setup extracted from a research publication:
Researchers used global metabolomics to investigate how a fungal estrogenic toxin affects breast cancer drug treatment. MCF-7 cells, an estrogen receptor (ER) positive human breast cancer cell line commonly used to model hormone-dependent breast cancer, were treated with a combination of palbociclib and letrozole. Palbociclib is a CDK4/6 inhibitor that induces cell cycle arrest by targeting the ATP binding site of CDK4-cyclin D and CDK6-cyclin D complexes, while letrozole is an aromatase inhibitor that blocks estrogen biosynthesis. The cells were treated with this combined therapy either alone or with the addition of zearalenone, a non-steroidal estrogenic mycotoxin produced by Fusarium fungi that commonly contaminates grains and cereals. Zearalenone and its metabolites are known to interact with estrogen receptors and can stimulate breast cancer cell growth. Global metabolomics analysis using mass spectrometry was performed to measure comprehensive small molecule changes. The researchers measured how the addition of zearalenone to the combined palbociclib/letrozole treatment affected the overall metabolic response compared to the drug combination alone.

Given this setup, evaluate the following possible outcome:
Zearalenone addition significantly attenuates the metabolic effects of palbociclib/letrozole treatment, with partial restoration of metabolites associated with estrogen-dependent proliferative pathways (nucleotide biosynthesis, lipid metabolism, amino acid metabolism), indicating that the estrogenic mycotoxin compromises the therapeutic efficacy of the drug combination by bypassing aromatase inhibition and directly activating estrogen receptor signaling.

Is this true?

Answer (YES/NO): NO